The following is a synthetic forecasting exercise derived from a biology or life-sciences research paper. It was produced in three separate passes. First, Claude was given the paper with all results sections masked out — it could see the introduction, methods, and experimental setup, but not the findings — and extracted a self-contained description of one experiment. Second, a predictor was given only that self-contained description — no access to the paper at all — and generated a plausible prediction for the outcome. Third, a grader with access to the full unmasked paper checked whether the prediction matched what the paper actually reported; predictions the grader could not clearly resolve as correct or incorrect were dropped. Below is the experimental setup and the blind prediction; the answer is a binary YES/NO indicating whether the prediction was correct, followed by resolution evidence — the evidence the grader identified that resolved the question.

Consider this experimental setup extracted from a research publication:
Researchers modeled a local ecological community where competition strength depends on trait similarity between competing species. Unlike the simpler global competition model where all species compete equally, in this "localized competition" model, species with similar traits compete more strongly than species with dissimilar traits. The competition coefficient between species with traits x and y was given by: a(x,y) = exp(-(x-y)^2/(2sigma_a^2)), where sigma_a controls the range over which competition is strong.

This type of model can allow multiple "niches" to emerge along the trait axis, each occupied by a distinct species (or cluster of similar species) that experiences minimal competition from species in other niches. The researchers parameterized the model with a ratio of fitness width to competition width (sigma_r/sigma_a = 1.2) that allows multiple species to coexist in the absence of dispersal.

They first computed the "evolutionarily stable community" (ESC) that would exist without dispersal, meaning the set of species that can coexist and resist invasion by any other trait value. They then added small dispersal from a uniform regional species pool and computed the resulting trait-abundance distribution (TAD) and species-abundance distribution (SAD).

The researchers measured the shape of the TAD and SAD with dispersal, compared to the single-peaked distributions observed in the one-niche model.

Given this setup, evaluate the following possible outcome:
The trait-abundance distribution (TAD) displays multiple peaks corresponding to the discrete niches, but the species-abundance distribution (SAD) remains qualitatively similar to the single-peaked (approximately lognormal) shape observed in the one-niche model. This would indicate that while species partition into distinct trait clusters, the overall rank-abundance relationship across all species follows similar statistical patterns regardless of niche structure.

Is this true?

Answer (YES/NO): NO